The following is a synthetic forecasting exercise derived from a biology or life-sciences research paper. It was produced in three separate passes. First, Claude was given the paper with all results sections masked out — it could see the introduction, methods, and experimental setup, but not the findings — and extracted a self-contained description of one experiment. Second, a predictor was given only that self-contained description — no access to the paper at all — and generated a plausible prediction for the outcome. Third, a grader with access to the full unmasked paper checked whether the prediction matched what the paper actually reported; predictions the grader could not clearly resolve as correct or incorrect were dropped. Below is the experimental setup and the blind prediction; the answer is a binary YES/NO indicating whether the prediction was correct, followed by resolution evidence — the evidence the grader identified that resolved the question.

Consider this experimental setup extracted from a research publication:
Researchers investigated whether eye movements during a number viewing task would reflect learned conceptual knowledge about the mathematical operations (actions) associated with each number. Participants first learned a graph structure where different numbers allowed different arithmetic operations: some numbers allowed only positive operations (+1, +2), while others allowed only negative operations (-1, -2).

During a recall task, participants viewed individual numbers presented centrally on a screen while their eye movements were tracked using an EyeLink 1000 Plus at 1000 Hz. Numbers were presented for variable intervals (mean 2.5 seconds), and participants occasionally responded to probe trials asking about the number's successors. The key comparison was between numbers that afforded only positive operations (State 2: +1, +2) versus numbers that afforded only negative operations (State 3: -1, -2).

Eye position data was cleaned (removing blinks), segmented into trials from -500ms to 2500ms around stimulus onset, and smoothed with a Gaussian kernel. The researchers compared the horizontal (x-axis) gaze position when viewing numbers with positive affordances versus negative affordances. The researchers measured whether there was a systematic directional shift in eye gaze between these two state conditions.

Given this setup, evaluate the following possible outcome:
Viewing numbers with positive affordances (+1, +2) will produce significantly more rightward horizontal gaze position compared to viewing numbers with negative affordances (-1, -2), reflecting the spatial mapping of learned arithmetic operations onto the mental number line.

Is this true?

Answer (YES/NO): YES